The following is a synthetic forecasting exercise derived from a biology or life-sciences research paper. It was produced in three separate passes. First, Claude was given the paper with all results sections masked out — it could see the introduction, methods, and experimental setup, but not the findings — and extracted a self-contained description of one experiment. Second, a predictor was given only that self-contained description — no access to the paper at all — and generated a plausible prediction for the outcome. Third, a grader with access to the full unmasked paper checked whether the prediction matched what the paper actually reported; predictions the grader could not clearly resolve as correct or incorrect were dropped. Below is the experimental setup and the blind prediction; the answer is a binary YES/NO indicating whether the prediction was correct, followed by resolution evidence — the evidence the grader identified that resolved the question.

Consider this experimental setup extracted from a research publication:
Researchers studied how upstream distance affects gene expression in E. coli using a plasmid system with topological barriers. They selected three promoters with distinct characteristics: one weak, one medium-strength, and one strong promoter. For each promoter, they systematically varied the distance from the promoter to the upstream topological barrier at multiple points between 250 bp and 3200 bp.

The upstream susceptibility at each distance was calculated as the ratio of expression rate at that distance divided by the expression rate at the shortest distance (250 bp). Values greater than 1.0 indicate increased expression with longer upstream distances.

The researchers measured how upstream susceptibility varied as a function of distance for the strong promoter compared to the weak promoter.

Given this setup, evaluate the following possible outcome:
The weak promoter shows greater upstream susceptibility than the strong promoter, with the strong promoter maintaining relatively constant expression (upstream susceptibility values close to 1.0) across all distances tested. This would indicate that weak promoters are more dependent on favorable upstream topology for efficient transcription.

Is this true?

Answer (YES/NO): NO